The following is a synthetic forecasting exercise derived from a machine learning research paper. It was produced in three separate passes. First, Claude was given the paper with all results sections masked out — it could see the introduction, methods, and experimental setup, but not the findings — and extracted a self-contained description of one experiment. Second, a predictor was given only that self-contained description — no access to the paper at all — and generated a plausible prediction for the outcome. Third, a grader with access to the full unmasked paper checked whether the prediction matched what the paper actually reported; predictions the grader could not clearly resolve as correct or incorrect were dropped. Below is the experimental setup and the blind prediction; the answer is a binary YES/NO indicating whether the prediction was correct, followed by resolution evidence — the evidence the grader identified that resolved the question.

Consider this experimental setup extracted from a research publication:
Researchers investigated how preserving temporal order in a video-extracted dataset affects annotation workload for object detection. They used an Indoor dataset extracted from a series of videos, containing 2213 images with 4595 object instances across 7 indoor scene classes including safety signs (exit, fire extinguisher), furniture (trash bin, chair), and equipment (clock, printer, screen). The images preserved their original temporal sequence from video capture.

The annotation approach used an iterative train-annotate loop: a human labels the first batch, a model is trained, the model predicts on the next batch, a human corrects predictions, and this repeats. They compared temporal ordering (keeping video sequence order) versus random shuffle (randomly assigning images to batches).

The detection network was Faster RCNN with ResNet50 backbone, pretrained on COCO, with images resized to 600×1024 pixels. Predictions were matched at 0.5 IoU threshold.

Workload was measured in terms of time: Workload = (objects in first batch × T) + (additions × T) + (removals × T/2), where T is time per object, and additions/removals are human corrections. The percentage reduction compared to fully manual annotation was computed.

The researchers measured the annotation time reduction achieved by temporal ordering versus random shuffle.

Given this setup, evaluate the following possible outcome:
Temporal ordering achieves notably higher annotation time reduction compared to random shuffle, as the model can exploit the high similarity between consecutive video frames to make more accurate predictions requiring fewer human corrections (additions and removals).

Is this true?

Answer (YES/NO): NO